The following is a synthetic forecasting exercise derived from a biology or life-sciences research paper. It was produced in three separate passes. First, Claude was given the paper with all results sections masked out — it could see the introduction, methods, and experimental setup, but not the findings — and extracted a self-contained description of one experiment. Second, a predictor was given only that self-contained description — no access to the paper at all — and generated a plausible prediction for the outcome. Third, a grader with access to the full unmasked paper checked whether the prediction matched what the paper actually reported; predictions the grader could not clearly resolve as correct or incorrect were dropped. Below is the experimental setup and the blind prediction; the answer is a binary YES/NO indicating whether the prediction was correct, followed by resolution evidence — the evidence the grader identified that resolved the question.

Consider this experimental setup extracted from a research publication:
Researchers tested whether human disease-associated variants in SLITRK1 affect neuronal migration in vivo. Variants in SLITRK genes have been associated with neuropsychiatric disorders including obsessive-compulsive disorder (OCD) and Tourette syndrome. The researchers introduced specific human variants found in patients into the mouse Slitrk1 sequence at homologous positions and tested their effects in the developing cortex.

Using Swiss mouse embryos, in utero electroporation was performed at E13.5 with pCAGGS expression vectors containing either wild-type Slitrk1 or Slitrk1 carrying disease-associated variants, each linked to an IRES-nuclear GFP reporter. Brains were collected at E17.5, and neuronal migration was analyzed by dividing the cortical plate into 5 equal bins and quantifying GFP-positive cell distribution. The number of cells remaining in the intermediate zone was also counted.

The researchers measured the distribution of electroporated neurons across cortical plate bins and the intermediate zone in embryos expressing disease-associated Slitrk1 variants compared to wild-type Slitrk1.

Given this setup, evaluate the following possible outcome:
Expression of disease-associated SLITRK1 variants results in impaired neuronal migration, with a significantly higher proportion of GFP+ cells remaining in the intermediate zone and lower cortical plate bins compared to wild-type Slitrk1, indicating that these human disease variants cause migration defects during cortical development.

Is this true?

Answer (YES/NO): NO